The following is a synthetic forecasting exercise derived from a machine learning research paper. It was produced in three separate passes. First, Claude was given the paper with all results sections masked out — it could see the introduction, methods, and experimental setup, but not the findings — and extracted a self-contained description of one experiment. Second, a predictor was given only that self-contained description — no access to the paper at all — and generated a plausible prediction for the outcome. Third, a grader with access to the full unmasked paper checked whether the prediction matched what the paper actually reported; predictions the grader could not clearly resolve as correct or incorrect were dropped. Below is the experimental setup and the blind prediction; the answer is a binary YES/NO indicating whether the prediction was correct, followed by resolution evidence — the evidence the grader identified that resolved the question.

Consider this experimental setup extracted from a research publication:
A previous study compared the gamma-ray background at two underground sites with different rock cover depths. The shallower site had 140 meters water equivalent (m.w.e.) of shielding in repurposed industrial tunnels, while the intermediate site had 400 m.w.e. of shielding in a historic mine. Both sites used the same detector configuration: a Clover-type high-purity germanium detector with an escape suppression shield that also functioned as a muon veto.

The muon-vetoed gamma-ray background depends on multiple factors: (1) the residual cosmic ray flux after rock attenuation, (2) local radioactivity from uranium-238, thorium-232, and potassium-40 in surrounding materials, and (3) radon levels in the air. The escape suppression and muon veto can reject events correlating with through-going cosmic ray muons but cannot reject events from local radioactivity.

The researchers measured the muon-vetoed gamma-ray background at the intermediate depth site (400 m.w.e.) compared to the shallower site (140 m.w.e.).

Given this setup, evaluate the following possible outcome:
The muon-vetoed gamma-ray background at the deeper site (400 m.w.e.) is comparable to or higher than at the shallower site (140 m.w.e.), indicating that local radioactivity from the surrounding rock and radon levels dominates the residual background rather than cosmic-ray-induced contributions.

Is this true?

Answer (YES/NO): NO